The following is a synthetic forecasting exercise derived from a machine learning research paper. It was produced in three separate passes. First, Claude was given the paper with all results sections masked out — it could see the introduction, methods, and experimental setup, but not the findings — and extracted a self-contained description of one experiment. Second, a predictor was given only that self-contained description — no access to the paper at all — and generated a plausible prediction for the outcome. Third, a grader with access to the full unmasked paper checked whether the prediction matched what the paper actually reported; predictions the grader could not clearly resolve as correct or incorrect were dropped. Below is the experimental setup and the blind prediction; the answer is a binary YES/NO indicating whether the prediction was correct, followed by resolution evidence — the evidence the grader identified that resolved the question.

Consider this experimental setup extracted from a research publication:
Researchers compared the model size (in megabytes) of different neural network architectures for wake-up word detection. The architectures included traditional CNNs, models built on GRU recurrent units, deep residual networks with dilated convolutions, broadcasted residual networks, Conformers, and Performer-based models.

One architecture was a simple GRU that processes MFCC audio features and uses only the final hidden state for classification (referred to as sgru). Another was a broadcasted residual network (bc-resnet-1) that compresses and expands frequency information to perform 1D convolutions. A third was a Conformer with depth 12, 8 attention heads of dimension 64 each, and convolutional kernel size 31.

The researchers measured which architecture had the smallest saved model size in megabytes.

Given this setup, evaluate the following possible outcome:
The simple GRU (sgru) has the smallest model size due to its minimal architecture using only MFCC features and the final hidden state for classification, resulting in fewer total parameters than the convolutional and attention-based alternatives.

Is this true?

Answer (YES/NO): YES